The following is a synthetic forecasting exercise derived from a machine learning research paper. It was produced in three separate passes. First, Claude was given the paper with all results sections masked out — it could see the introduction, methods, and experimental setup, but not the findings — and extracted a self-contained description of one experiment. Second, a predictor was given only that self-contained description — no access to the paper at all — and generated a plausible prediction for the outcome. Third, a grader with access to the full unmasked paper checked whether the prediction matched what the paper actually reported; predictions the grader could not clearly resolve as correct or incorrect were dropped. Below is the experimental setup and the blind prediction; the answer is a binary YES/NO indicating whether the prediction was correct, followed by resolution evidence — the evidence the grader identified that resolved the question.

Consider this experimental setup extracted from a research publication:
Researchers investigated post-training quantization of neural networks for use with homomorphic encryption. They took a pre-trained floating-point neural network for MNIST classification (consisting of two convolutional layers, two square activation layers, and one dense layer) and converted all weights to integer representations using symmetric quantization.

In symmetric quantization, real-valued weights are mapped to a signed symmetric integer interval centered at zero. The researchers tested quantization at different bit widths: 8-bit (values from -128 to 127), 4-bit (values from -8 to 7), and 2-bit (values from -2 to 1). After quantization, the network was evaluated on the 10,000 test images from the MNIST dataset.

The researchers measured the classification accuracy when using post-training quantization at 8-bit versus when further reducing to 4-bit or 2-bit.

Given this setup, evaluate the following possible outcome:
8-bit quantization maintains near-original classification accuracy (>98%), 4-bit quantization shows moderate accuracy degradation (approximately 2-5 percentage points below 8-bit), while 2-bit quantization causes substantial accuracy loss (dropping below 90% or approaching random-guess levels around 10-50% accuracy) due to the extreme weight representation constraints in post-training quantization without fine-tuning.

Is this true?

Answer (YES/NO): NO